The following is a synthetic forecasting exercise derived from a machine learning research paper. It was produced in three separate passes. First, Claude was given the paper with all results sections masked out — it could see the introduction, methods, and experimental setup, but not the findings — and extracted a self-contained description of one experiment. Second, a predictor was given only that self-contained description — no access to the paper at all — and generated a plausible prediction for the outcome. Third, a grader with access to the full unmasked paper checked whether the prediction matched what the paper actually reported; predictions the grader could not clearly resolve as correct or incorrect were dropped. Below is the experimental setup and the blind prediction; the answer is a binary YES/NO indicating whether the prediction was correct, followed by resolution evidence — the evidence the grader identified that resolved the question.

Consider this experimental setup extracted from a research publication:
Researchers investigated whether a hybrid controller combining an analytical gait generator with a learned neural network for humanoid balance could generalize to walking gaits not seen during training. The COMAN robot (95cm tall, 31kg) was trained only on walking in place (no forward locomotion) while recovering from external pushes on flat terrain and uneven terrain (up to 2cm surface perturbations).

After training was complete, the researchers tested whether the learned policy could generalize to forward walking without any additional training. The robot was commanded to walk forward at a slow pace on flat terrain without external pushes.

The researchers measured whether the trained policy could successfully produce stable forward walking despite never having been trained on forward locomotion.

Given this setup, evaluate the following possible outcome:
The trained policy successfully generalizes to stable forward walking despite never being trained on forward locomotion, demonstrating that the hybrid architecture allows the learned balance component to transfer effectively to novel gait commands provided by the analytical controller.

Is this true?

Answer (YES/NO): YES